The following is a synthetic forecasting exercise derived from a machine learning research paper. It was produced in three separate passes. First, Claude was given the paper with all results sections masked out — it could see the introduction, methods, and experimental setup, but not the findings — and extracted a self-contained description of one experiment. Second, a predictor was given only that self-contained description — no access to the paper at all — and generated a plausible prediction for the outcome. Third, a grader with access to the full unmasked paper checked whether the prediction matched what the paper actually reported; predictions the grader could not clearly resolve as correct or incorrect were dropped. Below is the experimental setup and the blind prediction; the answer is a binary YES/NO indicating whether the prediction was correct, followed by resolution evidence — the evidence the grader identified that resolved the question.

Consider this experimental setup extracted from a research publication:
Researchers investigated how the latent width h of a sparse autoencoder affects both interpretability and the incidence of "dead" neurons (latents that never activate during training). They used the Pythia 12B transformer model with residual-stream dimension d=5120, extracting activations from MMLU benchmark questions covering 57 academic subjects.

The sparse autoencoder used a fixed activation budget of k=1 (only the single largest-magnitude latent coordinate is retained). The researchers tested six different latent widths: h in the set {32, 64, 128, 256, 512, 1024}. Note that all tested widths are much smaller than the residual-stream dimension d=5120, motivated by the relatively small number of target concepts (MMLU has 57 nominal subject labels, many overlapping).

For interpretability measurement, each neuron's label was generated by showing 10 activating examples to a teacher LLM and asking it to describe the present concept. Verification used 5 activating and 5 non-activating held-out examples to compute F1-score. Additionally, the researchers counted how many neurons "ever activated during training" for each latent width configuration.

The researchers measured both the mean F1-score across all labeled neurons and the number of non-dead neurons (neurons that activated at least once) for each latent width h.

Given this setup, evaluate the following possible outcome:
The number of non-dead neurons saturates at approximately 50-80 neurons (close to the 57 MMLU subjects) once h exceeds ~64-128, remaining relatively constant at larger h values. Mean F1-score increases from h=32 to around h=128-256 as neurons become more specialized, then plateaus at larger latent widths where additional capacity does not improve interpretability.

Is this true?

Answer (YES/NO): NO